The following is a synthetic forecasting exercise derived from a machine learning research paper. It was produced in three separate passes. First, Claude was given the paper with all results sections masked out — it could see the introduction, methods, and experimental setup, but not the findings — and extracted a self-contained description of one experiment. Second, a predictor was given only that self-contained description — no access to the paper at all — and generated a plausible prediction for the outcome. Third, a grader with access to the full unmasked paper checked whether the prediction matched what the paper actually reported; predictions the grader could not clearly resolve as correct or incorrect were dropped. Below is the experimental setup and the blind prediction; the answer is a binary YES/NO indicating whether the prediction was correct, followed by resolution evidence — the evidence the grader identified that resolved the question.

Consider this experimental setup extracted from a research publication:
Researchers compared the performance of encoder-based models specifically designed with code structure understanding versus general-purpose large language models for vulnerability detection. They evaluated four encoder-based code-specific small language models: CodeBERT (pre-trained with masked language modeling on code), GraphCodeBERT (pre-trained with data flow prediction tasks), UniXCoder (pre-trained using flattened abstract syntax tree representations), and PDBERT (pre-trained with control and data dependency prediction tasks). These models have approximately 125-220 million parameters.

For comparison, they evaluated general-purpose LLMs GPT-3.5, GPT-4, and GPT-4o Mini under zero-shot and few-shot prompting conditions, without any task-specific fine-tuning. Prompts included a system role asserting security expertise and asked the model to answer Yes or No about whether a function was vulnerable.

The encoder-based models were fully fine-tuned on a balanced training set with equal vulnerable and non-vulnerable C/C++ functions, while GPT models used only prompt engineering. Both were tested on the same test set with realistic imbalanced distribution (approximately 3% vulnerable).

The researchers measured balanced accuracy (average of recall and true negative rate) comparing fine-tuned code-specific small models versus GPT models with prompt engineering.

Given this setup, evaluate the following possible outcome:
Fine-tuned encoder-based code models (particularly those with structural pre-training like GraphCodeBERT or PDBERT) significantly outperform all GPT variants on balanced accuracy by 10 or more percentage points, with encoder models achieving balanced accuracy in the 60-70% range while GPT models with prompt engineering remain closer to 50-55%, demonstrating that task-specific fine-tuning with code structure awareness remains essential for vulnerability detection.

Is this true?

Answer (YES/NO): NO